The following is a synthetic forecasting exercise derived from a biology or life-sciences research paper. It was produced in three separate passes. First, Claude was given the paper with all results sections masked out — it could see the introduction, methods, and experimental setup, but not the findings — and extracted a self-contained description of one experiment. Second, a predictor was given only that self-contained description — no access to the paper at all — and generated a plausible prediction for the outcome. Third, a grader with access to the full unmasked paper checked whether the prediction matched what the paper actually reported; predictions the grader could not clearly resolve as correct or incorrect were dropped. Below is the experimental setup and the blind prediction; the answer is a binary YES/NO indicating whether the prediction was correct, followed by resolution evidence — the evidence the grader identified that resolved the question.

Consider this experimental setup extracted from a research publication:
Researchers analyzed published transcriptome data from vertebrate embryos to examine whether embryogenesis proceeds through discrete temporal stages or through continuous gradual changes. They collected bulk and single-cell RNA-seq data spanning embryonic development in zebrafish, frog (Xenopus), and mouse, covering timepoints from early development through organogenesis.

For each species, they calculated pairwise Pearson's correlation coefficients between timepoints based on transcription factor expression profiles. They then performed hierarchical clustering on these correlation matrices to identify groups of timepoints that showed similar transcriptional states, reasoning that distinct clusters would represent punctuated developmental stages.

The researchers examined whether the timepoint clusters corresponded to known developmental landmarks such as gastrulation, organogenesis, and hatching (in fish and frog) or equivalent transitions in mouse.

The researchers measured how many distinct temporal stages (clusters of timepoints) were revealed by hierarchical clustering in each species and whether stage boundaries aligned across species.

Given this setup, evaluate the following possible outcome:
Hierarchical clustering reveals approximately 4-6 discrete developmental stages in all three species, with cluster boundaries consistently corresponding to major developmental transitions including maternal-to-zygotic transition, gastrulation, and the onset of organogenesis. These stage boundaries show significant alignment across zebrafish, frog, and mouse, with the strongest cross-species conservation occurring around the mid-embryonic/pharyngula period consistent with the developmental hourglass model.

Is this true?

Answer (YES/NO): NO